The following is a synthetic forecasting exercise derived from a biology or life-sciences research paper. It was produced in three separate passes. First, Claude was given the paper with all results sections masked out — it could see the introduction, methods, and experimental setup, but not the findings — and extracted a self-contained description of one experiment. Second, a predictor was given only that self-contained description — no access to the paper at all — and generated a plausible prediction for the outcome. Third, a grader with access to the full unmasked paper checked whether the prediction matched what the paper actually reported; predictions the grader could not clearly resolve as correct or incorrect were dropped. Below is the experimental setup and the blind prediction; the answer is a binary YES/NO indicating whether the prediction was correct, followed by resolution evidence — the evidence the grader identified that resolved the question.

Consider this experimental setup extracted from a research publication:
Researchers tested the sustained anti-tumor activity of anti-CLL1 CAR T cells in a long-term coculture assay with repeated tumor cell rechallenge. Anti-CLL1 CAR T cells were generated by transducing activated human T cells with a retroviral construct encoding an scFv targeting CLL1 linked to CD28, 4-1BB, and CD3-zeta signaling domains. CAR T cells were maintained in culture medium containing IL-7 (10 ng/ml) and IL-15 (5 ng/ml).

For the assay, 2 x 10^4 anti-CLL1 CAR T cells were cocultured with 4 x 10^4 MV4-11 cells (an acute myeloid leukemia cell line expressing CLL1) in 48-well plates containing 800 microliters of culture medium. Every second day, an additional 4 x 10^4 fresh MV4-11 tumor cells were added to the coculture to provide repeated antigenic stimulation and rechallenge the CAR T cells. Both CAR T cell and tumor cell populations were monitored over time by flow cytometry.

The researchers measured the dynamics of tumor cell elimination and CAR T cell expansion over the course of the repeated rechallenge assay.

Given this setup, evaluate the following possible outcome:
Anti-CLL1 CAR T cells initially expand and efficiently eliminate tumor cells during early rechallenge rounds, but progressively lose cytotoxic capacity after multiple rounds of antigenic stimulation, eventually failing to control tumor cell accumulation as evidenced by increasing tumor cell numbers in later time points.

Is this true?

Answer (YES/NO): YES